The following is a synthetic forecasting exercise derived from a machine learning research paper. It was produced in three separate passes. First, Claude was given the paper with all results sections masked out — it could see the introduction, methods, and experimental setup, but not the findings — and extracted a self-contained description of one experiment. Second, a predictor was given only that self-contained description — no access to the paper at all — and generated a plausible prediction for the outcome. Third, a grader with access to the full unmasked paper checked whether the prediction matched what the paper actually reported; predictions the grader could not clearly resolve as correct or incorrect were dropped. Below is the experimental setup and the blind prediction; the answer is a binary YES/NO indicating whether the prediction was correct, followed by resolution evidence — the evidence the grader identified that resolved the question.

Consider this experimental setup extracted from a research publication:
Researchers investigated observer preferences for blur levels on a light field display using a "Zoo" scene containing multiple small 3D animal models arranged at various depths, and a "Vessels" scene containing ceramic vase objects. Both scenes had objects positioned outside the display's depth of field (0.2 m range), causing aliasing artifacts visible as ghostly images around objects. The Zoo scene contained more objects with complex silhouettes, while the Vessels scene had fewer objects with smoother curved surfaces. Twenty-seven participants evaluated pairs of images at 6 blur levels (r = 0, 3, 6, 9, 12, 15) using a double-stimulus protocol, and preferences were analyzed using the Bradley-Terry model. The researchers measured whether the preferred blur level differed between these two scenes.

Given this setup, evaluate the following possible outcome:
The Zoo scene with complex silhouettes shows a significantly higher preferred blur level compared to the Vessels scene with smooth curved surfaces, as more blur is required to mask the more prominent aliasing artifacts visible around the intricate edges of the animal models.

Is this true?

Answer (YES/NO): YES